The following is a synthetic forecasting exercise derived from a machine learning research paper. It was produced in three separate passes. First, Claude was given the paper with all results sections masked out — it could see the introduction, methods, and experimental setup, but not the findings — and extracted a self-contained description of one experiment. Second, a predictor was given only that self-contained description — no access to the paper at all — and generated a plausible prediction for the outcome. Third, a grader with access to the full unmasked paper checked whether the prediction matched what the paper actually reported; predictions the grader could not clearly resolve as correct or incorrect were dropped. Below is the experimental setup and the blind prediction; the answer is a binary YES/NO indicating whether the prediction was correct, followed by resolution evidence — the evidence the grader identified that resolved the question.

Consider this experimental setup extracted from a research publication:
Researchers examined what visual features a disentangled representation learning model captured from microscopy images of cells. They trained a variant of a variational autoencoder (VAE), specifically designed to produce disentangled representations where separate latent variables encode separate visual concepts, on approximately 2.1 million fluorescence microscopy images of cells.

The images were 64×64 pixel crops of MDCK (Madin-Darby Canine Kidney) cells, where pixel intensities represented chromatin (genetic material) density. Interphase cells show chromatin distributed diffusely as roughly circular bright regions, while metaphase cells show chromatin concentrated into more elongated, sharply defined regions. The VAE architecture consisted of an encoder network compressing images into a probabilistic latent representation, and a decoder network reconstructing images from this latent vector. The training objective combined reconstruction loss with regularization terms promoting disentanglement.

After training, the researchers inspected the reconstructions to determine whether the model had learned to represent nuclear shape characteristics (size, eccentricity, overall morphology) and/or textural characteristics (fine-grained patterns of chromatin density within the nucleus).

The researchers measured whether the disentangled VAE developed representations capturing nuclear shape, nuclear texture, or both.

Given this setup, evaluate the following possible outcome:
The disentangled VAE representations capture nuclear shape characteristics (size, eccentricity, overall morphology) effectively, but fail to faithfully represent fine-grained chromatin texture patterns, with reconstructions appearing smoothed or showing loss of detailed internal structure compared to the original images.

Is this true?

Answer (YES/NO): YES